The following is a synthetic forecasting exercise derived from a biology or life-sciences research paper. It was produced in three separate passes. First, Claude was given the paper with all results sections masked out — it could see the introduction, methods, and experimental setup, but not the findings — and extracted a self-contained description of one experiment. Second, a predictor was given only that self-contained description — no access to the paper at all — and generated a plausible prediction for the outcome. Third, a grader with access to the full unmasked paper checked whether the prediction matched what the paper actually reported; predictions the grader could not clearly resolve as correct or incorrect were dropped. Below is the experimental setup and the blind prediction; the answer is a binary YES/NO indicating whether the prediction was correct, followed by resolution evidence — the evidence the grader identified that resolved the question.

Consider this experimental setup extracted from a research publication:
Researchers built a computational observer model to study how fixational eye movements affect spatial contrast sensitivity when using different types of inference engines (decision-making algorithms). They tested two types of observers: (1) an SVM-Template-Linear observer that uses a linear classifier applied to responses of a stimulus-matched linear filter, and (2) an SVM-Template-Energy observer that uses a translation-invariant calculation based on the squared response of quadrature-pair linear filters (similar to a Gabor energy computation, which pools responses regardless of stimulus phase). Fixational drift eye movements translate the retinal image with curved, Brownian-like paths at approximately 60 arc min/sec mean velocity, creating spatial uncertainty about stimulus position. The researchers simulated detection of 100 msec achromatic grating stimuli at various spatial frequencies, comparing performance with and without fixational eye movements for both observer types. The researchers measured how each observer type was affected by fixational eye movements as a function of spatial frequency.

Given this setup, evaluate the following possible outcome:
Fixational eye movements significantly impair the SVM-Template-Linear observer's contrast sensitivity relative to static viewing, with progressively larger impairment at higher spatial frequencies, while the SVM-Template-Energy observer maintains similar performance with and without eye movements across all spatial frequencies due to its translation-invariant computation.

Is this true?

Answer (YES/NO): YES